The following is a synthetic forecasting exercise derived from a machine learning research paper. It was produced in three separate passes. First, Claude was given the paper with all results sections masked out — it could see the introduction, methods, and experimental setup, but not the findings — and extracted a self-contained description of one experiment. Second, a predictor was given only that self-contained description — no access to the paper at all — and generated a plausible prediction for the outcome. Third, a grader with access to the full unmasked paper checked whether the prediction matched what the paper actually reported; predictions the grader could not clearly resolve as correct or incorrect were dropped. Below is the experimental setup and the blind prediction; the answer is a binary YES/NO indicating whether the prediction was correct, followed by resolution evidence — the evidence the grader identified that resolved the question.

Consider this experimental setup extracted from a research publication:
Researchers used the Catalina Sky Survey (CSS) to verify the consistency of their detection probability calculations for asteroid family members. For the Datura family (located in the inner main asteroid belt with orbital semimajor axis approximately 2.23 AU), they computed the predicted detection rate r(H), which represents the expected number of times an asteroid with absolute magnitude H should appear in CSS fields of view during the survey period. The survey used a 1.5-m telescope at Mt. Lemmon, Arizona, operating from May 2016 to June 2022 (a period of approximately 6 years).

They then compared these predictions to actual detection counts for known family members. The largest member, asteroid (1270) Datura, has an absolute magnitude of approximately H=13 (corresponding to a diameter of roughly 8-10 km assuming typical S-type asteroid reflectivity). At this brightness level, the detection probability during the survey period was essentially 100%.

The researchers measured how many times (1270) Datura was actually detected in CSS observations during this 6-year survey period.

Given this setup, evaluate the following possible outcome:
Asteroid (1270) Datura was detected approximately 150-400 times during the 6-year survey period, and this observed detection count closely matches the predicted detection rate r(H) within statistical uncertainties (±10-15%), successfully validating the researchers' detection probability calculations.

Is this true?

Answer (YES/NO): NO